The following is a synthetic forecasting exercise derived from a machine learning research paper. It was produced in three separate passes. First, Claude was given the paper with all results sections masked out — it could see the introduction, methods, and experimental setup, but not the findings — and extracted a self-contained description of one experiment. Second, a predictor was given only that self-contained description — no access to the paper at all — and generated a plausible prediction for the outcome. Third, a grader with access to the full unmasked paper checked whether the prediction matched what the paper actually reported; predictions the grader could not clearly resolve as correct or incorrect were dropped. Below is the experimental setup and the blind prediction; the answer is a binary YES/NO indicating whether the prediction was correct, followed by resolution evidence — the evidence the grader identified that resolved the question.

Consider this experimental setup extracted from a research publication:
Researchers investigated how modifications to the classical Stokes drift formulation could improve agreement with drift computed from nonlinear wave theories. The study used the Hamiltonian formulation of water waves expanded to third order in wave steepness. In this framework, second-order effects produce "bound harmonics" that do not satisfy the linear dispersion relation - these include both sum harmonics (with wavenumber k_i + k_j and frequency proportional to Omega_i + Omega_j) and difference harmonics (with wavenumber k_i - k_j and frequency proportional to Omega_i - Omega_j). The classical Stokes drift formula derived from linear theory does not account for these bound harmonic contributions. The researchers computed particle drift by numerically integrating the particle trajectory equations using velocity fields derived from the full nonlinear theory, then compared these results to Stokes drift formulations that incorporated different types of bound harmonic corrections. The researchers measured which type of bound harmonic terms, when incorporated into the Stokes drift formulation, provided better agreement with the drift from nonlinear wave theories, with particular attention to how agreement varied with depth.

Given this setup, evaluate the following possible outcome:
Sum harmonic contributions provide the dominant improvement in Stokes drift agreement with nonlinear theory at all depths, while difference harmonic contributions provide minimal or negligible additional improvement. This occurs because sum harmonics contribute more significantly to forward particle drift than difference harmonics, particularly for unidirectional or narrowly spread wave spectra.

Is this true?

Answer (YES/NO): NO